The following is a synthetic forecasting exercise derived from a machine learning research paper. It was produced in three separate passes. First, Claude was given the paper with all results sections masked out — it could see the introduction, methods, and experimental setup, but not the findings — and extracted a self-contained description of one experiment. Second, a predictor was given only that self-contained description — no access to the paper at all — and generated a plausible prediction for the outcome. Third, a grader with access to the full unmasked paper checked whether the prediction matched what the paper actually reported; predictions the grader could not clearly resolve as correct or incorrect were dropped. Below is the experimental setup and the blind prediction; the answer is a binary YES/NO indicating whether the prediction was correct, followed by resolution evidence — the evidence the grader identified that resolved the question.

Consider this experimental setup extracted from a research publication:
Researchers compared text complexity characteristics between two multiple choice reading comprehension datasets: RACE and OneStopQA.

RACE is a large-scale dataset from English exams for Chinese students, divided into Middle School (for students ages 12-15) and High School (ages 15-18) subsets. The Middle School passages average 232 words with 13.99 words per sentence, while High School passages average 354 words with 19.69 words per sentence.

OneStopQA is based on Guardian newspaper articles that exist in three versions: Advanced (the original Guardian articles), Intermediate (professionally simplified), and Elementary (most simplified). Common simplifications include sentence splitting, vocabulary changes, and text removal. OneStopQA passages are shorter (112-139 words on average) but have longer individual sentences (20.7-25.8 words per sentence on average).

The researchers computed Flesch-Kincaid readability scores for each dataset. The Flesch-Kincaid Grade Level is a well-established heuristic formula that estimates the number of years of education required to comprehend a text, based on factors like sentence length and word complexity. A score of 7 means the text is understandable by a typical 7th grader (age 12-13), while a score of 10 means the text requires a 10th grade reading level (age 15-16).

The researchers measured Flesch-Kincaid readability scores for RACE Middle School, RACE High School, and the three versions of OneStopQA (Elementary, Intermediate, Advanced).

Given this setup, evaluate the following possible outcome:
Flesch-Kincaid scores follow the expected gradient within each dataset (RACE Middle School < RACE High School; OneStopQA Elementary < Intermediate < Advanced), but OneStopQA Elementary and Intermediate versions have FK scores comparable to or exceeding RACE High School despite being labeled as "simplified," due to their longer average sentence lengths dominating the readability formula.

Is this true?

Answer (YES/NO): YES